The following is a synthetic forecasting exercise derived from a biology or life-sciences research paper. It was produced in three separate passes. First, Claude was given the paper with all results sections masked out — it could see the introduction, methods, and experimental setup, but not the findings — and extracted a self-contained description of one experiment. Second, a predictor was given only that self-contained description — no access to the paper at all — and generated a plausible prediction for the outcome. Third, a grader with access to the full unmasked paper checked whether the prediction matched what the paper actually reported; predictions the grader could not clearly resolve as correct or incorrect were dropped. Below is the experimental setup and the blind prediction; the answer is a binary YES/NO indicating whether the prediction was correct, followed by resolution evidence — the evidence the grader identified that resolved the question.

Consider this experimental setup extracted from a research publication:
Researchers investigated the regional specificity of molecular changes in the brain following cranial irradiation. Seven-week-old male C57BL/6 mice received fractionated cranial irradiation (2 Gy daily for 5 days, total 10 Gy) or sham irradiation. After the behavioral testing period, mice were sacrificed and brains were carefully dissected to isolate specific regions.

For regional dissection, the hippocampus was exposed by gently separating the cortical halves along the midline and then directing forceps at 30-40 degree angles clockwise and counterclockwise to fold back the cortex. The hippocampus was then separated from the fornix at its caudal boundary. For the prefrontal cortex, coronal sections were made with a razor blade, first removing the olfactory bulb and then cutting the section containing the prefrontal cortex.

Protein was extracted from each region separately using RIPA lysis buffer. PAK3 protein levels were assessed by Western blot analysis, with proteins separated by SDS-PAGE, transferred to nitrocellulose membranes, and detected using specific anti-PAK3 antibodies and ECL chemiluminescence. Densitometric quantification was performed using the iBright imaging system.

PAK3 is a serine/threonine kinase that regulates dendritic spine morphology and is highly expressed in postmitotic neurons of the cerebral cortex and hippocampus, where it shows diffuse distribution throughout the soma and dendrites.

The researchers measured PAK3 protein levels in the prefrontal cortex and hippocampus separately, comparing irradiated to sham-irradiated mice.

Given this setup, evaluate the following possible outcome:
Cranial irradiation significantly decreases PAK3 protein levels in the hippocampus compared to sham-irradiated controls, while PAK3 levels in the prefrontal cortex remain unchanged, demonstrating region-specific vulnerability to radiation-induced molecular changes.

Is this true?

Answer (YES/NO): NO